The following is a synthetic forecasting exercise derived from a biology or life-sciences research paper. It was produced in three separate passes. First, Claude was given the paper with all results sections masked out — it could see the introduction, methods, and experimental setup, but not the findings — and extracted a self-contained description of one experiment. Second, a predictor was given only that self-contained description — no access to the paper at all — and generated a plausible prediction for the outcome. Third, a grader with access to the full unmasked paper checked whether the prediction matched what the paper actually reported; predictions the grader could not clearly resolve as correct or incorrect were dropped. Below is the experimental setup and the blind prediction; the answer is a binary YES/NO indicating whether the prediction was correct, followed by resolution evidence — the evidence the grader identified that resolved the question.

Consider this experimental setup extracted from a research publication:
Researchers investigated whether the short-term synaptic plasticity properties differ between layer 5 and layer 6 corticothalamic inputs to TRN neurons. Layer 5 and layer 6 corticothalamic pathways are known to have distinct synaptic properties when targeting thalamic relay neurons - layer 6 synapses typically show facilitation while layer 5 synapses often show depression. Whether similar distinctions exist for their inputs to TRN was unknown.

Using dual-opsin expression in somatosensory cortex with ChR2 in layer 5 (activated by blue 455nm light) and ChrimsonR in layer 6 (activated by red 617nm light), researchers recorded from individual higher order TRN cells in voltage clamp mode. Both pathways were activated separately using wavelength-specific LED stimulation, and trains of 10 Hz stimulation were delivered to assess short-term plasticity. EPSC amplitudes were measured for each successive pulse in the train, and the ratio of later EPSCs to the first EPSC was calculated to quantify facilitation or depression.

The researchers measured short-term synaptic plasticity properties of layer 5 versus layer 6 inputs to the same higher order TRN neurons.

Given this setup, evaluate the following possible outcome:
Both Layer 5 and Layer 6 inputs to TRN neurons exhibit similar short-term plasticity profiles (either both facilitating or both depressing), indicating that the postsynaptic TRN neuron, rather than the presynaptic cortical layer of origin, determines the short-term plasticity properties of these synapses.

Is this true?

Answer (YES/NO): NO